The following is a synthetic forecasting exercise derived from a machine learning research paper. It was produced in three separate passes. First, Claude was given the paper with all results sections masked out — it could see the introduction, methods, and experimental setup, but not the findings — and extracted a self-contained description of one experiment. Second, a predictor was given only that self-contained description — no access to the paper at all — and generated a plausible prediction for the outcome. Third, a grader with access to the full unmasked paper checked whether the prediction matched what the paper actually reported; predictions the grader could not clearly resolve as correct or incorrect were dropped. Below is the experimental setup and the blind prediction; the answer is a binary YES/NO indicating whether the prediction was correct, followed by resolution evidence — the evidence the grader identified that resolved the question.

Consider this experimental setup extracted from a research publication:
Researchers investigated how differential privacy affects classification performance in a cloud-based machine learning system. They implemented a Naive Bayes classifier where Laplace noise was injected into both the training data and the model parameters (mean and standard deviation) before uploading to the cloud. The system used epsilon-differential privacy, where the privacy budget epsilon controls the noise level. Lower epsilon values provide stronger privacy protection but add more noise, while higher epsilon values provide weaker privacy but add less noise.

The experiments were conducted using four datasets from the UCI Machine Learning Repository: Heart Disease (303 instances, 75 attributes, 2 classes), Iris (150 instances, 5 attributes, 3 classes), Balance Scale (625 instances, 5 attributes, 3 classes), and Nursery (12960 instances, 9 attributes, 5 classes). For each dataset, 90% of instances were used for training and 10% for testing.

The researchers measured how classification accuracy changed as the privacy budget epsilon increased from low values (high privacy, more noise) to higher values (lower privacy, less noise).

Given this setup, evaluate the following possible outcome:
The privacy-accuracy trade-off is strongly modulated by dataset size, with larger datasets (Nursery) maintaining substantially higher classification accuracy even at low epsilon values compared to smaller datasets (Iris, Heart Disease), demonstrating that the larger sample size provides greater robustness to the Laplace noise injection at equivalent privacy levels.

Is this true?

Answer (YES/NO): NO